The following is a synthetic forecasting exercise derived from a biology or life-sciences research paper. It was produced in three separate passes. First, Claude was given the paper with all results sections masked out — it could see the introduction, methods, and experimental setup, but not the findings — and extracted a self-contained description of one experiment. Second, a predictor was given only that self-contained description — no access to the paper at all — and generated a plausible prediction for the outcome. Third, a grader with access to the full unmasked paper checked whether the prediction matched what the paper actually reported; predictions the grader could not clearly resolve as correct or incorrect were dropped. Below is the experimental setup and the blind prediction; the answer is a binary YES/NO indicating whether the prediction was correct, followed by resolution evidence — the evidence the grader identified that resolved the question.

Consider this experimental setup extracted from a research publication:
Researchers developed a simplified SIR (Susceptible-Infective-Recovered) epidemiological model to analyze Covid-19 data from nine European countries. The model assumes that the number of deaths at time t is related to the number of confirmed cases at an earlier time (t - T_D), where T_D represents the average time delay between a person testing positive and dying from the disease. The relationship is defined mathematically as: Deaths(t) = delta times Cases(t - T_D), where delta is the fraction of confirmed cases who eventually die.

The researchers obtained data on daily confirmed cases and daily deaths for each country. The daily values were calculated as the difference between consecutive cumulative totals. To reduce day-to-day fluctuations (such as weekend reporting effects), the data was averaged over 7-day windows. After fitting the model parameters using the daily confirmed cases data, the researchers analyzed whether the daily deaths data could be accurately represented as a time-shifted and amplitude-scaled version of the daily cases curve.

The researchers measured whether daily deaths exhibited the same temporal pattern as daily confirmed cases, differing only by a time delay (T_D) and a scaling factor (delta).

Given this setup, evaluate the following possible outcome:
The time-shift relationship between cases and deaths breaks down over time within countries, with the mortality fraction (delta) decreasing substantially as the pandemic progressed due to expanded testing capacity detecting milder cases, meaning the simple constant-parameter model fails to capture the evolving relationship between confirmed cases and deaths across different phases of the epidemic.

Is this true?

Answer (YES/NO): NO